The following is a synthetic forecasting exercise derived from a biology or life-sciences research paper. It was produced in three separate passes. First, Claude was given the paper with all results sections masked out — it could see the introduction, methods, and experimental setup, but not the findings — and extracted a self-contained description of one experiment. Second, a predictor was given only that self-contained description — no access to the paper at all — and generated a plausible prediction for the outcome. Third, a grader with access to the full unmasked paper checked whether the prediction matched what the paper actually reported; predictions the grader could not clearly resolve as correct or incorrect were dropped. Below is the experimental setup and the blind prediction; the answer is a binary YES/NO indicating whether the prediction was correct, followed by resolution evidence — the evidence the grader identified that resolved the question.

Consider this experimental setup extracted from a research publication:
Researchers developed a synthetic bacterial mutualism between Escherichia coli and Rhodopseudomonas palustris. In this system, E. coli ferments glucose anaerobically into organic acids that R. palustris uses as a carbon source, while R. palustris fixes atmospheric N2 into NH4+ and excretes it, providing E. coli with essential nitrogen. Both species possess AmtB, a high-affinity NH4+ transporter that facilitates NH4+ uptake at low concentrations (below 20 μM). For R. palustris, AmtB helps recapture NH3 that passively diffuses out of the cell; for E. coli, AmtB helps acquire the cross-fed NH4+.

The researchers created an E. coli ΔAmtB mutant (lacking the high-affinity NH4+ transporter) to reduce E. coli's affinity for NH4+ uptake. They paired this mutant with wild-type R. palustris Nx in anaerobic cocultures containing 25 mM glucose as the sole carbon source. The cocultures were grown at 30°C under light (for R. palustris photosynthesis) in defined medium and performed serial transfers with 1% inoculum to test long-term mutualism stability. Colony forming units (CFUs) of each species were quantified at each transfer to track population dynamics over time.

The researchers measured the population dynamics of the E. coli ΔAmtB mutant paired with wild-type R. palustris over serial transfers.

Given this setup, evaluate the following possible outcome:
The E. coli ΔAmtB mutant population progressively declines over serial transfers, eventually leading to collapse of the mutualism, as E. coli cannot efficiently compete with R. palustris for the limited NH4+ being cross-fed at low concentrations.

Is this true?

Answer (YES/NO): YES